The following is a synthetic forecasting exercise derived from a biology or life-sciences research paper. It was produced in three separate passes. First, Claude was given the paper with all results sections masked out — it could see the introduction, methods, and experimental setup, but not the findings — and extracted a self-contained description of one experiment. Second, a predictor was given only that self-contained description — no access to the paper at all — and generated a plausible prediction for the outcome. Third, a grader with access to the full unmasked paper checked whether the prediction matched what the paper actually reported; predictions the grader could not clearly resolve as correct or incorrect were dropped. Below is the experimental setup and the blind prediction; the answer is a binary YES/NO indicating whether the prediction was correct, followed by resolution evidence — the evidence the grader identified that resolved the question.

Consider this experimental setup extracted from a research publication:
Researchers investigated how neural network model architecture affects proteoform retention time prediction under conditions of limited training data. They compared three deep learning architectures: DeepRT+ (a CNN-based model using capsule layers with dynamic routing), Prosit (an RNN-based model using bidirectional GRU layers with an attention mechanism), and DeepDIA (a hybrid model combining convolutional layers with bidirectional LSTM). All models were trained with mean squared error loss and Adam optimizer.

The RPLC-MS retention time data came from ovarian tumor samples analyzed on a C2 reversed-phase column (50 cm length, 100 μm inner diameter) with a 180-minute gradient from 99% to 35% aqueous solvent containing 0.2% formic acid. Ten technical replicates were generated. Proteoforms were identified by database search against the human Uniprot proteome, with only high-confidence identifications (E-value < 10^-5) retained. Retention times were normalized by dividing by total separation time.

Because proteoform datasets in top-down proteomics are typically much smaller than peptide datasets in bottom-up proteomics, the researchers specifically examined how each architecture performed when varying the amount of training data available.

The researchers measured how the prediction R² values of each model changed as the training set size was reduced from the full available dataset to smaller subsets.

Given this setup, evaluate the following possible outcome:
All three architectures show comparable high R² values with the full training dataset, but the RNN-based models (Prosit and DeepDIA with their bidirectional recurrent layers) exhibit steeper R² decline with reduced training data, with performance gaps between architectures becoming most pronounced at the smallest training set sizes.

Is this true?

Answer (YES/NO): NO